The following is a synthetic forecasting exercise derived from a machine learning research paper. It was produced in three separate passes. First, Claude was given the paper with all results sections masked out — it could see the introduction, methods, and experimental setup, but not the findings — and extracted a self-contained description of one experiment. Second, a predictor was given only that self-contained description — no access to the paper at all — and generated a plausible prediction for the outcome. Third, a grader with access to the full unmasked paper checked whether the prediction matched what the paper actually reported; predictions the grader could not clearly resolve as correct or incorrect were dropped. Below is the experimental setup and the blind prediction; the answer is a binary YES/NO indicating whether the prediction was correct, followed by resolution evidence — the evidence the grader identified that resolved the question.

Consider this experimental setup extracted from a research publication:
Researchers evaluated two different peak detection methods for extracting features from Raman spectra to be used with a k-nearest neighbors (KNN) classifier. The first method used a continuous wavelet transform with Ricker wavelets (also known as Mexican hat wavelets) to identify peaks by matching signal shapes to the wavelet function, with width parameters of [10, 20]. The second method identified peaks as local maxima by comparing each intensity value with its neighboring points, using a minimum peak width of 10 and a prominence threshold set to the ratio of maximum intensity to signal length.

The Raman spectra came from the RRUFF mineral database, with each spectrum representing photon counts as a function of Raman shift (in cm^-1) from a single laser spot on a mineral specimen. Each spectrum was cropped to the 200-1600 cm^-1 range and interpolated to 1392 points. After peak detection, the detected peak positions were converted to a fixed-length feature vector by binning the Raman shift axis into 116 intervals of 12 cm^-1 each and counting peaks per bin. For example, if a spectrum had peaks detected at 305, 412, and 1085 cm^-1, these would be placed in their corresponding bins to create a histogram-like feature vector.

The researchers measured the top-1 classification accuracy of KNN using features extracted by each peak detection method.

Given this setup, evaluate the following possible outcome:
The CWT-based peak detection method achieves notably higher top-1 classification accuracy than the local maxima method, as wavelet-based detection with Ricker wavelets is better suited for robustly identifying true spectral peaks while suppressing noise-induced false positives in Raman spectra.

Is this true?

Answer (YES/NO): YES